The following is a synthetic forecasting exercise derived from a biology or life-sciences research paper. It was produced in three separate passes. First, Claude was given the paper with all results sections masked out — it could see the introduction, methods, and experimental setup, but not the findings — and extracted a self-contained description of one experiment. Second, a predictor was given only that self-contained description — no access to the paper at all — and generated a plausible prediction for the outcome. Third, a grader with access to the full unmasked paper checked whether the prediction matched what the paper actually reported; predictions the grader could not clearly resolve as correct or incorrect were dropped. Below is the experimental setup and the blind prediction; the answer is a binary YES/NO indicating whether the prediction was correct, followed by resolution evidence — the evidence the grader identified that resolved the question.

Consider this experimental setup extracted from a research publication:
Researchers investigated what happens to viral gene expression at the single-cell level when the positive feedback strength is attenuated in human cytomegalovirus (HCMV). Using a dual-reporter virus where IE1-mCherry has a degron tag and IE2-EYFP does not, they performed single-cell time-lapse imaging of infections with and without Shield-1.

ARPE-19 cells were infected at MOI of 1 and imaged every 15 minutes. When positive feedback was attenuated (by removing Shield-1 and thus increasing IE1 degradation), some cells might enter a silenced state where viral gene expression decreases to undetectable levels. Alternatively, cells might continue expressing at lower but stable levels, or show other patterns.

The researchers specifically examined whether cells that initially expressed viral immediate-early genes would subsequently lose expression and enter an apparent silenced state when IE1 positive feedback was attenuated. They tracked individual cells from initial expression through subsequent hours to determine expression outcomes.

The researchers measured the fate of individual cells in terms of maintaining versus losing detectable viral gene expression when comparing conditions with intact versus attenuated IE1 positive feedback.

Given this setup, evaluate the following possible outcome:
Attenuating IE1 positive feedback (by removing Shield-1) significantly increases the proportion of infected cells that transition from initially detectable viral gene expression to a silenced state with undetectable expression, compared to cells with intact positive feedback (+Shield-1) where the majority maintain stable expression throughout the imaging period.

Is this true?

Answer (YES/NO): YES